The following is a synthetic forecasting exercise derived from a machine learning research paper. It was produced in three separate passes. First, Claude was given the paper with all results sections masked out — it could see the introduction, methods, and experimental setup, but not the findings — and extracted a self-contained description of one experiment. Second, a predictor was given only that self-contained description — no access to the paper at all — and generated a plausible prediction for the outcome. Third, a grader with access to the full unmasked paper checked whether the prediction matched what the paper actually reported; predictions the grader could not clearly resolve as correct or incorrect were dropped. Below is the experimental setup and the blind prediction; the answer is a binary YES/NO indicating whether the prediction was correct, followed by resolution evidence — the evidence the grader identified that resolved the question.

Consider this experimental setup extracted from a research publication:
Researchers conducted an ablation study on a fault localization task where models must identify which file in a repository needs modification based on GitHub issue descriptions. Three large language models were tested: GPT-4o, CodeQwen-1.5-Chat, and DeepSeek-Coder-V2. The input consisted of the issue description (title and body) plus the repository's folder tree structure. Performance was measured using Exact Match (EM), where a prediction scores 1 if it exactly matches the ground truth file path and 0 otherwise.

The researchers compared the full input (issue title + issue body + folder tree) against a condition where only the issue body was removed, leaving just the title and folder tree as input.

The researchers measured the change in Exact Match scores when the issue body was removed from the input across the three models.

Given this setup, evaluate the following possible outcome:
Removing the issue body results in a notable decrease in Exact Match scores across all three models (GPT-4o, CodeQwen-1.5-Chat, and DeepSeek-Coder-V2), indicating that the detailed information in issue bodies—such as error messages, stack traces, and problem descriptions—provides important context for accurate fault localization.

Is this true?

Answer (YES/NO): YES